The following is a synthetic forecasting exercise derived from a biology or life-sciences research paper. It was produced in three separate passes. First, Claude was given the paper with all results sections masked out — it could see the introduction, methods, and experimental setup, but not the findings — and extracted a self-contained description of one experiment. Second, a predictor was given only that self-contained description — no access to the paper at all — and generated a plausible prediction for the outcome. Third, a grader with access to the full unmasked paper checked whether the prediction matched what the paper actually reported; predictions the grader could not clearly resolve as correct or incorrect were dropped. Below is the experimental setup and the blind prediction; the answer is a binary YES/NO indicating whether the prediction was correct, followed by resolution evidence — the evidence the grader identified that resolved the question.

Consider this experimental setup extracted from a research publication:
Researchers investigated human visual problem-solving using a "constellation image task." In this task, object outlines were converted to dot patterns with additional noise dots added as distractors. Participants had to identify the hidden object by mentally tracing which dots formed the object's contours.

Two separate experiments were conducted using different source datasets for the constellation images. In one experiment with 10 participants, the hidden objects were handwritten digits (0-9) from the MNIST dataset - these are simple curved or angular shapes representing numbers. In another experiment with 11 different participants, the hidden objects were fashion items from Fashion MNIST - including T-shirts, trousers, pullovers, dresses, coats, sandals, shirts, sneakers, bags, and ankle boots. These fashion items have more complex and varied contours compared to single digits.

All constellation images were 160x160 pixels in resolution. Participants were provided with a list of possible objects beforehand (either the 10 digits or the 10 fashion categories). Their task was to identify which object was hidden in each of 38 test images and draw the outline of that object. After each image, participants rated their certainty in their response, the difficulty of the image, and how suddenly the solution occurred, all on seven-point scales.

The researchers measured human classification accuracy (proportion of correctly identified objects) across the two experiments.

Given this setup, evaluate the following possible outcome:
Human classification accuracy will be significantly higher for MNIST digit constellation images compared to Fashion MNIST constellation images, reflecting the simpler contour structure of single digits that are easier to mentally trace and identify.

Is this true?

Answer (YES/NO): NO